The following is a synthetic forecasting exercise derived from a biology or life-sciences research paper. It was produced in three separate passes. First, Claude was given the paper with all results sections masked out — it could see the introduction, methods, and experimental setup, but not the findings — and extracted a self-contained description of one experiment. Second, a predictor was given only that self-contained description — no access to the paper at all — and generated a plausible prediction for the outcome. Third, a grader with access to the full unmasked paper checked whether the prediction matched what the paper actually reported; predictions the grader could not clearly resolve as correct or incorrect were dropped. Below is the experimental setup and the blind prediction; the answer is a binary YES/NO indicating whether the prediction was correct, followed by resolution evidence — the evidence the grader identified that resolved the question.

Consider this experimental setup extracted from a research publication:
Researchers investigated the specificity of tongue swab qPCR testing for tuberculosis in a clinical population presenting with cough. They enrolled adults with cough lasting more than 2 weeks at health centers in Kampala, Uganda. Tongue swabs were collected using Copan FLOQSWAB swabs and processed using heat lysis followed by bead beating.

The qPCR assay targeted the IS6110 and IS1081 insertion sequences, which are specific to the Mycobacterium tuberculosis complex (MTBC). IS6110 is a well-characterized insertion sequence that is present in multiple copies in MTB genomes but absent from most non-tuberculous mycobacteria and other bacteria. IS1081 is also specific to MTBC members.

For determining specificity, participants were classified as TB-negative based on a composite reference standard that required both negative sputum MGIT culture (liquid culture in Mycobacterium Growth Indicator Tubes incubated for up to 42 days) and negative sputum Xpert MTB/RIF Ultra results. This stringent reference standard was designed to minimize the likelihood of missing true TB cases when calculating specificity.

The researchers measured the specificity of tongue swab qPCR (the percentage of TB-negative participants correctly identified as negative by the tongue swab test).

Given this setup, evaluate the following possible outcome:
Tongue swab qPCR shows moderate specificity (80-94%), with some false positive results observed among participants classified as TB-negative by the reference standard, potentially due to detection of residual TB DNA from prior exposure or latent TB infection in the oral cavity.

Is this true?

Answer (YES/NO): NO